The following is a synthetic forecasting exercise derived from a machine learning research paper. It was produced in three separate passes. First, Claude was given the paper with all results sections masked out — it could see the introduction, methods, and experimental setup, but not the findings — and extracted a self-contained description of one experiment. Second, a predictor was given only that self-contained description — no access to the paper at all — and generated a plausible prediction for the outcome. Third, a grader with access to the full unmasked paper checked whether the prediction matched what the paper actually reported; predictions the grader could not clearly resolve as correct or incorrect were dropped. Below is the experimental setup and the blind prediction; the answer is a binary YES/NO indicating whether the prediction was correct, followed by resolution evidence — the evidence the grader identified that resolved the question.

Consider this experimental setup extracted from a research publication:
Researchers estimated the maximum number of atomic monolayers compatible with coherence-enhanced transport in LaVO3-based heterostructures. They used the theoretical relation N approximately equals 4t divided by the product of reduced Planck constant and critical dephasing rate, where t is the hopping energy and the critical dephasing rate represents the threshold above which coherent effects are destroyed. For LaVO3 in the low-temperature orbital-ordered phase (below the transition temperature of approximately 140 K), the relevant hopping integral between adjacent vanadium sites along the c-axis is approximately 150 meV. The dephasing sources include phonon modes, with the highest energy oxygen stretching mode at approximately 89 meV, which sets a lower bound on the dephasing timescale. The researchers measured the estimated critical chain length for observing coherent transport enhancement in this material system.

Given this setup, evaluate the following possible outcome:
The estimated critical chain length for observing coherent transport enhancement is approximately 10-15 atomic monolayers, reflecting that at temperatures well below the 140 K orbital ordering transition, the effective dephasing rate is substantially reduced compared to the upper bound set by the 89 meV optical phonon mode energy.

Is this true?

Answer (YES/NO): NO